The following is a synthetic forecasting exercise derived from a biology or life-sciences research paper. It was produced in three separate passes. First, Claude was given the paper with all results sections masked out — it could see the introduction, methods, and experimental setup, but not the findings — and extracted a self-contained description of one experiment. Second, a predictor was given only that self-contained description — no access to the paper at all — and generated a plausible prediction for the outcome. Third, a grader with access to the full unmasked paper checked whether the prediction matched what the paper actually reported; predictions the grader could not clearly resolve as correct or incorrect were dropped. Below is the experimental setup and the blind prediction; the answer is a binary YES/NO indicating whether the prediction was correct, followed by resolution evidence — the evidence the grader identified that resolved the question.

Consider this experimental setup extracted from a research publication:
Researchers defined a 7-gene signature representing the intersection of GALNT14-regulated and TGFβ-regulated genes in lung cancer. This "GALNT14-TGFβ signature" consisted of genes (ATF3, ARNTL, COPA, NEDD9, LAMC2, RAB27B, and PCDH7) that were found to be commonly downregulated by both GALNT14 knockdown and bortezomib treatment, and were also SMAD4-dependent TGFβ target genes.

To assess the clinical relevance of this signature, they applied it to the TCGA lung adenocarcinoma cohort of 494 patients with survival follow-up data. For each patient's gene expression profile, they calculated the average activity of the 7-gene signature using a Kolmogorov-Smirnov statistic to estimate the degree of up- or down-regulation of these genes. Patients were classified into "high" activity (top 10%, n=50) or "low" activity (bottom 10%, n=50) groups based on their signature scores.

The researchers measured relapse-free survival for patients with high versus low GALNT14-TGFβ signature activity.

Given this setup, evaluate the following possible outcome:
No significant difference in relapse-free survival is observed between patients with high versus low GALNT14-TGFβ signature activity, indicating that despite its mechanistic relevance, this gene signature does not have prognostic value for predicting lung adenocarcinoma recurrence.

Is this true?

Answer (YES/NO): NO